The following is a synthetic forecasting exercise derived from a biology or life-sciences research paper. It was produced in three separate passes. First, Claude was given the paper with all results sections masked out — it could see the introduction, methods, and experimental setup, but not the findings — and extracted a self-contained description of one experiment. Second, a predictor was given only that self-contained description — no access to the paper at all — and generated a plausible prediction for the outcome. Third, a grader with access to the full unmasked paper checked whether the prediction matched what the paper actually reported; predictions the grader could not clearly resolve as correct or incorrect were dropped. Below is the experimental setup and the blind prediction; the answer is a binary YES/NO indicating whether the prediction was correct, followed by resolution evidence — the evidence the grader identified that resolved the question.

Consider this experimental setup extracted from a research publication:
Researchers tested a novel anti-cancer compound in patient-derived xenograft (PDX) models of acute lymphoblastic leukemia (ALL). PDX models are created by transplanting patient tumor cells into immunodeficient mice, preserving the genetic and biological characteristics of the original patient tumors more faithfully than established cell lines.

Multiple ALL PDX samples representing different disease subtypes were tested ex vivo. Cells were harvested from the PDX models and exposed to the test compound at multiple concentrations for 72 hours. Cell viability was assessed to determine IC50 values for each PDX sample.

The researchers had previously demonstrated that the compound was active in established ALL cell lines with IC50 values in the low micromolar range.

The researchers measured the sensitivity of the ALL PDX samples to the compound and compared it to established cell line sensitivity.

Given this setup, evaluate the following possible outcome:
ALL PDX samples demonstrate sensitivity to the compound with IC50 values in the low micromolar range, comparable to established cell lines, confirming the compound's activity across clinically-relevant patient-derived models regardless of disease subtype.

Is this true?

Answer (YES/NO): NO